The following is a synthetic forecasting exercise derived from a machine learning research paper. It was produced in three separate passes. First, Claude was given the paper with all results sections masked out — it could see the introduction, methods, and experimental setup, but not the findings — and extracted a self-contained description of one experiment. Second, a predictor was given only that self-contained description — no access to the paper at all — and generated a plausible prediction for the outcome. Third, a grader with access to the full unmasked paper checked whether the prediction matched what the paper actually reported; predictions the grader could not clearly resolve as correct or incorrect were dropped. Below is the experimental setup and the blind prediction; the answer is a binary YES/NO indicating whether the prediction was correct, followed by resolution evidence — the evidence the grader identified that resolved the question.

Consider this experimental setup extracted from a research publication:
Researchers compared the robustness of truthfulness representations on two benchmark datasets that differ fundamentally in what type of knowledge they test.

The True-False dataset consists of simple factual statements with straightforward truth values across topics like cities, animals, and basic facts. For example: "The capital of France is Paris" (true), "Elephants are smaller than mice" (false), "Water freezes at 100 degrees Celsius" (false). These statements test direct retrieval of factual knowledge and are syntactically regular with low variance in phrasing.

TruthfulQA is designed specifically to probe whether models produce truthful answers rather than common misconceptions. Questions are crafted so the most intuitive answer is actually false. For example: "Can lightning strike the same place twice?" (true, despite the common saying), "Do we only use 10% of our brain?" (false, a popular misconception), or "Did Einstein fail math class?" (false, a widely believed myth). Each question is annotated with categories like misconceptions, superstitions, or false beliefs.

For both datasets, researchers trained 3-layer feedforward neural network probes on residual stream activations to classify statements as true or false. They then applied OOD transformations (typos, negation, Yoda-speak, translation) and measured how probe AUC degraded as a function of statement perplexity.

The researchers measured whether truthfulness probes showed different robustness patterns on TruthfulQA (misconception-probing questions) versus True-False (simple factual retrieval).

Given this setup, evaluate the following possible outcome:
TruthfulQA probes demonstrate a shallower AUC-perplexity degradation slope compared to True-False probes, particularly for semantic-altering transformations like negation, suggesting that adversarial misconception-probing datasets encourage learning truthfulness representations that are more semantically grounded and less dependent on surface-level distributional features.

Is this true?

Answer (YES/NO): NO